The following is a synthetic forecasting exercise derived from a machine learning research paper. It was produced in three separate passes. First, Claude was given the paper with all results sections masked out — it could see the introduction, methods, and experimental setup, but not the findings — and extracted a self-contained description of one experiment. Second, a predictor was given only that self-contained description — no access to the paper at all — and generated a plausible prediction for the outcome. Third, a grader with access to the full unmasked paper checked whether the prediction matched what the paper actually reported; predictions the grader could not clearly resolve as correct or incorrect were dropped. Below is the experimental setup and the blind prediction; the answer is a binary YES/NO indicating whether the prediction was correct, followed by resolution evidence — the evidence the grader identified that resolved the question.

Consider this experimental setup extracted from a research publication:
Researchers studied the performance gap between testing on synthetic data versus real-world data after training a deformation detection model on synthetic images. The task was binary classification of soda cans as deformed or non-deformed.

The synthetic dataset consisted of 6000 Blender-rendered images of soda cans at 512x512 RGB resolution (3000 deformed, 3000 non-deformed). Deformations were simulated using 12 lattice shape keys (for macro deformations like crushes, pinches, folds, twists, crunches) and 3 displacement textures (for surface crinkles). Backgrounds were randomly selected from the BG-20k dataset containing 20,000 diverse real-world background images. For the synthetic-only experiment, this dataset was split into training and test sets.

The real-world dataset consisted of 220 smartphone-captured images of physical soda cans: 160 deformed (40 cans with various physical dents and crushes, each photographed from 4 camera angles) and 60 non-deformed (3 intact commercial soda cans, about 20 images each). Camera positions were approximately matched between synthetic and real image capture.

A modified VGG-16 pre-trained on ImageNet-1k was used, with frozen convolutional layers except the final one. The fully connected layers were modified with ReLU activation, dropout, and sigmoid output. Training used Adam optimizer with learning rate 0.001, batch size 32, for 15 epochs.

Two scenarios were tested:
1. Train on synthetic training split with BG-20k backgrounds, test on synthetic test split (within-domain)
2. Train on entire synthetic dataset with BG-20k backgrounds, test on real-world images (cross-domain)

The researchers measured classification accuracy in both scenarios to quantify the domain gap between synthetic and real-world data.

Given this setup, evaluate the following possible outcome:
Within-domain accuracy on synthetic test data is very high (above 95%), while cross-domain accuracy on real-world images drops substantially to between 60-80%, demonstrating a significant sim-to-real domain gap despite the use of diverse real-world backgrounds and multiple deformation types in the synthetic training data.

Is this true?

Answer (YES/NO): YES